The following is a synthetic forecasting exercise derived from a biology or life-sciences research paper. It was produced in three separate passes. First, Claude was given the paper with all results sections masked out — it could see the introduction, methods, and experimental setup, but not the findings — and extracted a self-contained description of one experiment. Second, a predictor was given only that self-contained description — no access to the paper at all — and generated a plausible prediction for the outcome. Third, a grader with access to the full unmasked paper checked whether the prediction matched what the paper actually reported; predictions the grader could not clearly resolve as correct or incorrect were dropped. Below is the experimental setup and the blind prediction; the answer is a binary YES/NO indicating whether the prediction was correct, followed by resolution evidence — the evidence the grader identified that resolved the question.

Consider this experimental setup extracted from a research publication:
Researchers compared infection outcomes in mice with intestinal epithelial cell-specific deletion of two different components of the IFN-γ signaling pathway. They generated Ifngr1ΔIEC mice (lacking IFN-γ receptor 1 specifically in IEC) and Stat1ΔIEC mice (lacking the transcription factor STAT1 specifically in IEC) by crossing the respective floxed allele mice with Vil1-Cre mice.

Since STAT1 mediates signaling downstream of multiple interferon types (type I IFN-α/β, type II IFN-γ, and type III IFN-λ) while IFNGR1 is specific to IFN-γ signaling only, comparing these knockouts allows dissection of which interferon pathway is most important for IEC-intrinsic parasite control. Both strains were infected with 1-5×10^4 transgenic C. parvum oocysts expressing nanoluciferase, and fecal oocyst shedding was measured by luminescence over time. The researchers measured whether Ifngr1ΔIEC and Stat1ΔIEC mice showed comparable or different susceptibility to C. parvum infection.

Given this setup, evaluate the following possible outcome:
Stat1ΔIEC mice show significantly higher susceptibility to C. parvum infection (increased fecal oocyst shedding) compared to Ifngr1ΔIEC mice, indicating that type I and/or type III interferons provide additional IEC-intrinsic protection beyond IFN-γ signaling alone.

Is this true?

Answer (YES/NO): NO